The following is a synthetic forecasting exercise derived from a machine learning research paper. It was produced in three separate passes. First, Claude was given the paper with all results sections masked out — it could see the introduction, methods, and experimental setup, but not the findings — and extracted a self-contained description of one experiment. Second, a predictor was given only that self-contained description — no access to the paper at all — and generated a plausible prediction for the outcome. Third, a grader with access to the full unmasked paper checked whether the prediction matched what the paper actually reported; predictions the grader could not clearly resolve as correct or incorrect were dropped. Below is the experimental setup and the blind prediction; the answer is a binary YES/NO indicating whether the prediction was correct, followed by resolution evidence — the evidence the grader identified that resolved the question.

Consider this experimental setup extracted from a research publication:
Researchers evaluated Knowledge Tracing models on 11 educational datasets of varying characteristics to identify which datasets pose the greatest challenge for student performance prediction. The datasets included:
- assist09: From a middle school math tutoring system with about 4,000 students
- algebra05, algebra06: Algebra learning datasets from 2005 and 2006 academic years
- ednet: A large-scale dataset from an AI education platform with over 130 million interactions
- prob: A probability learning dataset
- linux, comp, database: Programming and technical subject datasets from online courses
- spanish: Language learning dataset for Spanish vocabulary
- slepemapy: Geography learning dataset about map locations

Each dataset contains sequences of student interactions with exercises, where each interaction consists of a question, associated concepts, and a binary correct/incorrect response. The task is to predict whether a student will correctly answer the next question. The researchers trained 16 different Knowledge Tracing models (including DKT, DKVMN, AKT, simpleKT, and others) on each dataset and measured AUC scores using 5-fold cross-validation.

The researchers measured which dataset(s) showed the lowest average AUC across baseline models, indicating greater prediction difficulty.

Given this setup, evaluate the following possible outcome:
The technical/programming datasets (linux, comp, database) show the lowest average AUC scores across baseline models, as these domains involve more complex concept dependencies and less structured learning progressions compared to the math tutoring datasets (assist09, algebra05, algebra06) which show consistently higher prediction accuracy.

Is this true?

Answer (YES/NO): NO